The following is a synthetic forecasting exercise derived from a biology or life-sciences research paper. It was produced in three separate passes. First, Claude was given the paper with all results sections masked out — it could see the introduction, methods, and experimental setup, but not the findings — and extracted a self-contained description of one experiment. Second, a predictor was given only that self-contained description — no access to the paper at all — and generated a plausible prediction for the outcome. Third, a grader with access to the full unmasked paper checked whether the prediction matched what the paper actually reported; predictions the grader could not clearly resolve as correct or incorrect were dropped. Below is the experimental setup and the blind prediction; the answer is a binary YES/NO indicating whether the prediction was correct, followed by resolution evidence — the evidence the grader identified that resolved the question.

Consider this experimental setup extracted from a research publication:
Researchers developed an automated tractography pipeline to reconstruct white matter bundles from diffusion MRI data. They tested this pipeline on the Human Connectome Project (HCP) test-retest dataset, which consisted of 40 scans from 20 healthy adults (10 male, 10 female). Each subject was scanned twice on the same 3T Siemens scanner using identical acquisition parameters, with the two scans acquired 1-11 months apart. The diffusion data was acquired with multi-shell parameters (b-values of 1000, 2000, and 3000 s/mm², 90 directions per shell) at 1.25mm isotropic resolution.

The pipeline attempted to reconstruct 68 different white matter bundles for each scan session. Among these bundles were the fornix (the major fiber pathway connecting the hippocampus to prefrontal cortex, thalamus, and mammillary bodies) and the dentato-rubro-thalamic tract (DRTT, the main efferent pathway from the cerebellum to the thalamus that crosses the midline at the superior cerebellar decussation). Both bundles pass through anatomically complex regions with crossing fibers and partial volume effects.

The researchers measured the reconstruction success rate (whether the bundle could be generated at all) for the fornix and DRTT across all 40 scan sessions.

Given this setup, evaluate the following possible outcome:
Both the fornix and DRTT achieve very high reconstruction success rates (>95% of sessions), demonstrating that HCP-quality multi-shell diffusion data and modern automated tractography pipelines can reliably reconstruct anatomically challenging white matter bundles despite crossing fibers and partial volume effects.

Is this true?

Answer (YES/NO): NO